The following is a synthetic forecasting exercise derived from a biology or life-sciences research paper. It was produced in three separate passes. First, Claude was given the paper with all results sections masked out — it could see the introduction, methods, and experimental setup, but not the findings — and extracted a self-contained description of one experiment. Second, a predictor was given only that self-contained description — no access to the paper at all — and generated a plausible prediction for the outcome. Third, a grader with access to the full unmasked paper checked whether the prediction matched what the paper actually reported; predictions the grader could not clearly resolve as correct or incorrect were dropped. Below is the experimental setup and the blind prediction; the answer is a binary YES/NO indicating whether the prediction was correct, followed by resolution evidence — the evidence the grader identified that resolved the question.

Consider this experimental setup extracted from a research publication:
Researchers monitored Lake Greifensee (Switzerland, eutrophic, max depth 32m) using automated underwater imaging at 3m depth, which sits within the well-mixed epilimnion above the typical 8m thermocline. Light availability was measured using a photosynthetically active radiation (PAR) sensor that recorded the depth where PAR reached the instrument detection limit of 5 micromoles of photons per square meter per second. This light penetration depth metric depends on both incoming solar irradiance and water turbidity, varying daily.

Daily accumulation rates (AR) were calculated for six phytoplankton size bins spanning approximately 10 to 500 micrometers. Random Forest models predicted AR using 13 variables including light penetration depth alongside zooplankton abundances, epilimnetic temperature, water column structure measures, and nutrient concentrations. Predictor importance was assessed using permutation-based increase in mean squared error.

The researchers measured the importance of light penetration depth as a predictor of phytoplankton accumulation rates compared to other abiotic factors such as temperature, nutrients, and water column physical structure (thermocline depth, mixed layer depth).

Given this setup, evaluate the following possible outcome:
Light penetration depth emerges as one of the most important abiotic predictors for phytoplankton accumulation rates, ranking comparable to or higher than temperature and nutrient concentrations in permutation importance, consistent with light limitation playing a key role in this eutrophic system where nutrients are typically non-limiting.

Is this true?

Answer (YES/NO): NO